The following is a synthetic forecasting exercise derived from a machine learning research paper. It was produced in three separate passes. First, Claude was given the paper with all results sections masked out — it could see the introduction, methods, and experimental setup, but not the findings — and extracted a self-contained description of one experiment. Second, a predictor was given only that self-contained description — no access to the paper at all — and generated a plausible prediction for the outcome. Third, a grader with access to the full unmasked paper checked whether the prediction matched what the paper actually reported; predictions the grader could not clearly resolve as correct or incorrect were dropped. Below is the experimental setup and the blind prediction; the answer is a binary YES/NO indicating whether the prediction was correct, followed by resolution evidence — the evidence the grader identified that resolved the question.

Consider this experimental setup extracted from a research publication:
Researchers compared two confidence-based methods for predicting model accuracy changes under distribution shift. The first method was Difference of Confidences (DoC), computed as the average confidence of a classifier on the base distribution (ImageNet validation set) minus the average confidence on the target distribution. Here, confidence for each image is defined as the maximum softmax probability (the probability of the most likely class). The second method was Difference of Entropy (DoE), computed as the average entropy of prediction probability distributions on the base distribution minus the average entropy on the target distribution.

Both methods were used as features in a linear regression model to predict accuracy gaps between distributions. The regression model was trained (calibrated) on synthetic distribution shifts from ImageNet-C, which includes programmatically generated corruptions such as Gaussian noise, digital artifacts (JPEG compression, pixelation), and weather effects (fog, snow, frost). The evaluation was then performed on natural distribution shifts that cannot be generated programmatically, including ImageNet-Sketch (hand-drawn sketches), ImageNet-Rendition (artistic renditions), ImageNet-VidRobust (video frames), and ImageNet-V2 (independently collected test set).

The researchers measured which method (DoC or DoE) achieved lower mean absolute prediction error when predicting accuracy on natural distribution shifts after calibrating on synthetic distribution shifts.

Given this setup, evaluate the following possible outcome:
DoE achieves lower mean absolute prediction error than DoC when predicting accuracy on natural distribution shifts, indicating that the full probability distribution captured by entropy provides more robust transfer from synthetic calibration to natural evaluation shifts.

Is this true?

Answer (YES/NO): NO